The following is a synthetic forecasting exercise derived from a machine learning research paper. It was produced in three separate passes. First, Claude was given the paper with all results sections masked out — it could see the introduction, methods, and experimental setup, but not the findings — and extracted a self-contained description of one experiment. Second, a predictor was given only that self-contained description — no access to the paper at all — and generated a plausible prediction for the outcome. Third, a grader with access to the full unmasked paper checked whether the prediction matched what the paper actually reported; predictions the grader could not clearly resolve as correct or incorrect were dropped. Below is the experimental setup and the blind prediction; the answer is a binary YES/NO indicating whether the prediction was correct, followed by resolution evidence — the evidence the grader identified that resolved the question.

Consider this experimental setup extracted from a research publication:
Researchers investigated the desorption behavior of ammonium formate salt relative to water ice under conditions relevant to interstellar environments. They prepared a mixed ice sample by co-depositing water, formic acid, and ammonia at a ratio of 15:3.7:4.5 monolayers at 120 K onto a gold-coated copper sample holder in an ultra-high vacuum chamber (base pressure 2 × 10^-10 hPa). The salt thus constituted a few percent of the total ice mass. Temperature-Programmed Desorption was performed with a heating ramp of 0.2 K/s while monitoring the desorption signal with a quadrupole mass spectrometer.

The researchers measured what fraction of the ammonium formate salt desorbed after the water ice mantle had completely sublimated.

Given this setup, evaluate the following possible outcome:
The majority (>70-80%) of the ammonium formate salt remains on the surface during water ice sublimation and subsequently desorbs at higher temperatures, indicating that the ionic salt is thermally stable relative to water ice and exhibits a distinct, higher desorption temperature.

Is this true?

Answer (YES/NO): YES